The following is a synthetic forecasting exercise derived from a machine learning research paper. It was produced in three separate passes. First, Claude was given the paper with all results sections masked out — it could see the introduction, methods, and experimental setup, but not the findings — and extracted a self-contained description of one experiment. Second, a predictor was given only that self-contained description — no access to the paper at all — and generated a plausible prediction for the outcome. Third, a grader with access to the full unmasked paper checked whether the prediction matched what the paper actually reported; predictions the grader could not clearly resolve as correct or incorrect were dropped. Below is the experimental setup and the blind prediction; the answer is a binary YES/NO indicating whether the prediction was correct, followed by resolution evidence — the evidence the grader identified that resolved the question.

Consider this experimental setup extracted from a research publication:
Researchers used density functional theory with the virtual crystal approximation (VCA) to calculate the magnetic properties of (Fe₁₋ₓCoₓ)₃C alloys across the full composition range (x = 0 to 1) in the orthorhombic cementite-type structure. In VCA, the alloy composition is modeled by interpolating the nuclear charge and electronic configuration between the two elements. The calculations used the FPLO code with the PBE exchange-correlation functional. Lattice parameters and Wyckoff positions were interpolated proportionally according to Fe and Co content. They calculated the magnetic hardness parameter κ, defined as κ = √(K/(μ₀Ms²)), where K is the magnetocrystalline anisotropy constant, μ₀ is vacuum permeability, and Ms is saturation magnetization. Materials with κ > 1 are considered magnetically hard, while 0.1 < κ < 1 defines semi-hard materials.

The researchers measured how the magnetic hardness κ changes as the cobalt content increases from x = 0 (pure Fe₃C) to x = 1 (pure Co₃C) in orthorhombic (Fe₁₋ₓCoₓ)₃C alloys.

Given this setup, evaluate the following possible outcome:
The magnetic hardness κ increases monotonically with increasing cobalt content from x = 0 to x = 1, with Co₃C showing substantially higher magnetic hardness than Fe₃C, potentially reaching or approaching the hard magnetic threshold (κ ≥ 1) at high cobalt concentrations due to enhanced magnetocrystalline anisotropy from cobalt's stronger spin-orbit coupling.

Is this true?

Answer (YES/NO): YES